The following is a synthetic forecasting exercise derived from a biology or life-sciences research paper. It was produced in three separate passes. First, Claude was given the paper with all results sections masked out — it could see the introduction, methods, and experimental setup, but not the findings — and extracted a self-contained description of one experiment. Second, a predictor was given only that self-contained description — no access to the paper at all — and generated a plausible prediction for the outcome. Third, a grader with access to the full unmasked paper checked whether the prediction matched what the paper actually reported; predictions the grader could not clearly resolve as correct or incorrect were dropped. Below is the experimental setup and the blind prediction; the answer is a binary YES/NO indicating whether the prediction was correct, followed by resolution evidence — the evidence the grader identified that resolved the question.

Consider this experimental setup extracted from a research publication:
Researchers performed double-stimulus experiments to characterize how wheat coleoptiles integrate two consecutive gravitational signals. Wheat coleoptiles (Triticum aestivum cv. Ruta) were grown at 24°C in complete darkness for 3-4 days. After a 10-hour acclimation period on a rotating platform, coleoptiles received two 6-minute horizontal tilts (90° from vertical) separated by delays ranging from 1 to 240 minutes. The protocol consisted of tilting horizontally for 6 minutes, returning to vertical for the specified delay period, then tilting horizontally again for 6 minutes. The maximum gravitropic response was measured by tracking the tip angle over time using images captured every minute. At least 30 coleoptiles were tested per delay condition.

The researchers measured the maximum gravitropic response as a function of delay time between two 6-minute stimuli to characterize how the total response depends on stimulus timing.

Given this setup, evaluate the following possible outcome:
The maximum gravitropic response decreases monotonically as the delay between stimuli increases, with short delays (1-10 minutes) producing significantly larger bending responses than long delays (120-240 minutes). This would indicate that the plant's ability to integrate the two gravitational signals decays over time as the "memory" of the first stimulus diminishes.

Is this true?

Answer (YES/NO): NO